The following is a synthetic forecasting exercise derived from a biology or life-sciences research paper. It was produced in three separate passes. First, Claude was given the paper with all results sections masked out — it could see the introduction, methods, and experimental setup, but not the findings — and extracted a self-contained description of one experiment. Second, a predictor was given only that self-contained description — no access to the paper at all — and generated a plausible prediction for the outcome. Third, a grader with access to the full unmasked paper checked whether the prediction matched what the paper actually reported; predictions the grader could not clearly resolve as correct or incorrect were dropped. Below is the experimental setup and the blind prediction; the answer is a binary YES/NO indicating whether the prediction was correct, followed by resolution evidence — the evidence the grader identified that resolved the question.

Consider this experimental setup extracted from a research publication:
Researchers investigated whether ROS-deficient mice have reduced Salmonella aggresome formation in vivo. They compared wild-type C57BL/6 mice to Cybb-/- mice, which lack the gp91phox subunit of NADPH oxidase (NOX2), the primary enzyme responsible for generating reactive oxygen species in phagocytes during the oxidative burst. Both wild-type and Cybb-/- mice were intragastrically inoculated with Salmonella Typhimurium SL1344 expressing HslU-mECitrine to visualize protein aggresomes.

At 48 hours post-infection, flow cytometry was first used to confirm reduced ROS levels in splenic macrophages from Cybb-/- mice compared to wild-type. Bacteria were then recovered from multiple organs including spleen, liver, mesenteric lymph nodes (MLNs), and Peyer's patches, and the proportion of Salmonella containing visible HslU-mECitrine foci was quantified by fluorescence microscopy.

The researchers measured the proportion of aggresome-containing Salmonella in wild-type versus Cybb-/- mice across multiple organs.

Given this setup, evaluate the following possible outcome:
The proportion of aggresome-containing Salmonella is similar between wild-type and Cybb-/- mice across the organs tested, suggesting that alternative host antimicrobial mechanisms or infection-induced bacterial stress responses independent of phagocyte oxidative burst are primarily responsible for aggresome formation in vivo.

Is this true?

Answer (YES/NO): NO